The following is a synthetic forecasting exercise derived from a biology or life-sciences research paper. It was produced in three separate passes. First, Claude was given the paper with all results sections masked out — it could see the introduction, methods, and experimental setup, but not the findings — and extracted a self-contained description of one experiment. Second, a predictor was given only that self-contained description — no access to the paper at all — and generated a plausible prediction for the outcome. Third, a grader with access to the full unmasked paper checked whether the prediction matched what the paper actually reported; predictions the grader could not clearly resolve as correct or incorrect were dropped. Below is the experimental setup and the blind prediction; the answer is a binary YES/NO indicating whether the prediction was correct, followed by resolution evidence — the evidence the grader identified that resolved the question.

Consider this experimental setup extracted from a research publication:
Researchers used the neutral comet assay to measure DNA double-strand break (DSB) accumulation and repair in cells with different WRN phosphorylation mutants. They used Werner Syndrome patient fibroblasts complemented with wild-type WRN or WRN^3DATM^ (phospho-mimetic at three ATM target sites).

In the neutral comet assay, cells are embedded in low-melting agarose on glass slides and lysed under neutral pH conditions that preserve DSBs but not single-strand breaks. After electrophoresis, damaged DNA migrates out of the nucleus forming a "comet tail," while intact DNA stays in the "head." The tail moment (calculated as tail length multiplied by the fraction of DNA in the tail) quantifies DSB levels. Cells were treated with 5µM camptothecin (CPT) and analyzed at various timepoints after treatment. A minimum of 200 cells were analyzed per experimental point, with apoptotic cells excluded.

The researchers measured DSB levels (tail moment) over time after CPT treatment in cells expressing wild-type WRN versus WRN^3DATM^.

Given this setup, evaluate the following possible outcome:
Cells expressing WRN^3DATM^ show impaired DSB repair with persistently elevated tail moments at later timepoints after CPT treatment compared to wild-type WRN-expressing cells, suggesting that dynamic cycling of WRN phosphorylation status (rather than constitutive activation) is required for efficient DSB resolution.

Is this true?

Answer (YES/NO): NO